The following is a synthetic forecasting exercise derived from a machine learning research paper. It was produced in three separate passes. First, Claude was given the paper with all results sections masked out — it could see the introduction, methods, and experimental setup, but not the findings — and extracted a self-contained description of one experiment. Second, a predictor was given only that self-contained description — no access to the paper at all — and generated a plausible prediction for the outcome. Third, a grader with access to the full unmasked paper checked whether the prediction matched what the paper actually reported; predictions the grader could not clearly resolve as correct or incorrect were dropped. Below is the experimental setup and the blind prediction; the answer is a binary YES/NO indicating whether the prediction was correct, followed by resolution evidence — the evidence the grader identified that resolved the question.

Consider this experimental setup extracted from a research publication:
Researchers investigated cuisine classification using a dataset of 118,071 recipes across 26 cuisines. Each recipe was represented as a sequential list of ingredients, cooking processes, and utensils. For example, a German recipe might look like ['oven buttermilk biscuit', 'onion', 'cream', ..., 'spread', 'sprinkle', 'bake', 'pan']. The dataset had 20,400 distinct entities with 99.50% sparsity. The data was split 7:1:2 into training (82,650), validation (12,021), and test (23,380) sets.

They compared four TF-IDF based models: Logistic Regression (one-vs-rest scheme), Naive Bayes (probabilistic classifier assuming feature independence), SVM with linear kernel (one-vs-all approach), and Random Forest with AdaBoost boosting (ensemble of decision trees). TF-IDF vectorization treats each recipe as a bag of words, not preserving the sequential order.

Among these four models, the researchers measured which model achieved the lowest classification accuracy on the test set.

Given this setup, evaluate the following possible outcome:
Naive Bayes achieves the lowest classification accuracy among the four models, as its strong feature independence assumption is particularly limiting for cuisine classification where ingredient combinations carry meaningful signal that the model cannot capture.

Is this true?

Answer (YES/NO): NO